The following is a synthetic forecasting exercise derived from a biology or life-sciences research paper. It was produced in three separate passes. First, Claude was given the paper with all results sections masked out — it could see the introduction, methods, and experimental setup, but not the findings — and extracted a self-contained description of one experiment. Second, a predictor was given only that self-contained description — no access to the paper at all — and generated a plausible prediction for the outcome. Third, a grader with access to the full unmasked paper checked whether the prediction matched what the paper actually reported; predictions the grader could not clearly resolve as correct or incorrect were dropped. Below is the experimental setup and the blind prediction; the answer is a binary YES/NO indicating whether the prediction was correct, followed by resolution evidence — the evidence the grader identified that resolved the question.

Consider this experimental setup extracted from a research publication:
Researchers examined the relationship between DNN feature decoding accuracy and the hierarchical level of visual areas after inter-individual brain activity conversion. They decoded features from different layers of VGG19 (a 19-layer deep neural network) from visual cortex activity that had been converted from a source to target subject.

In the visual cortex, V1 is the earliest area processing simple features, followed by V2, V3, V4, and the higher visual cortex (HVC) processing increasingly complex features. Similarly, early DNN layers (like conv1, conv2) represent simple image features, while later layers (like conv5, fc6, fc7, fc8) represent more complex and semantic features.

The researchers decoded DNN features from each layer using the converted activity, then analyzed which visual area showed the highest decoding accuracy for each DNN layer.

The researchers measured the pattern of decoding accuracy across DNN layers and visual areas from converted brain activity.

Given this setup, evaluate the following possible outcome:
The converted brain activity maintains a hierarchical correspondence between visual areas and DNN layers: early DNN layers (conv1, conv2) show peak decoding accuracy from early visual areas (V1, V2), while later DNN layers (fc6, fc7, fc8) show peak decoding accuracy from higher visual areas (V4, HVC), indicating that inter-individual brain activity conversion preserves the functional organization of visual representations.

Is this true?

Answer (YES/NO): YES